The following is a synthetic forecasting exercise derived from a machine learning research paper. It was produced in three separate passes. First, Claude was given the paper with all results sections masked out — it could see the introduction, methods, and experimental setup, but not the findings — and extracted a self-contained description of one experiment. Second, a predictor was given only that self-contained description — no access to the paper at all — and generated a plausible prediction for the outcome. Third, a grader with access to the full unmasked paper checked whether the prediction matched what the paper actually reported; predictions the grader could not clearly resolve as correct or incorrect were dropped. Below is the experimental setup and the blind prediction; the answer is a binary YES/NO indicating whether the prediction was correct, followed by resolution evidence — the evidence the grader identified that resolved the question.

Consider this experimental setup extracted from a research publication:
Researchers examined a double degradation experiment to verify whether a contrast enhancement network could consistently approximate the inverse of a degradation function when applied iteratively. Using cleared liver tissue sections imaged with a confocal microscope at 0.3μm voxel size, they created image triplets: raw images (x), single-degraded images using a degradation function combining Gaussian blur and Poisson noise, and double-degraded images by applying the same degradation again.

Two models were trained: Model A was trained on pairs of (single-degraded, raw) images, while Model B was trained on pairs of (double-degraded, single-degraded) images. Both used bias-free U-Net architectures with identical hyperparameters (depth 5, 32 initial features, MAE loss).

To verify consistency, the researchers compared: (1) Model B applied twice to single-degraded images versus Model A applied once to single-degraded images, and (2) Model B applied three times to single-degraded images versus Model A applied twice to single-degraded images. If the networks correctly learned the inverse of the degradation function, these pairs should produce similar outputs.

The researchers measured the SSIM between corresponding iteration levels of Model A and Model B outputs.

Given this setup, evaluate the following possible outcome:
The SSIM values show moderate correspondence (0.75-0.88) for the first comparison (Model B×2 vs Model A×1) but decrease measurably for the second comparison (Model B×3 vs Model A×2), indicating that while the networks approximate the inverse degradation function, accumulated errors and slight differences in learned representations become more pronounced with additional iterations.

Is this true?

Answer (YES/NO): NO